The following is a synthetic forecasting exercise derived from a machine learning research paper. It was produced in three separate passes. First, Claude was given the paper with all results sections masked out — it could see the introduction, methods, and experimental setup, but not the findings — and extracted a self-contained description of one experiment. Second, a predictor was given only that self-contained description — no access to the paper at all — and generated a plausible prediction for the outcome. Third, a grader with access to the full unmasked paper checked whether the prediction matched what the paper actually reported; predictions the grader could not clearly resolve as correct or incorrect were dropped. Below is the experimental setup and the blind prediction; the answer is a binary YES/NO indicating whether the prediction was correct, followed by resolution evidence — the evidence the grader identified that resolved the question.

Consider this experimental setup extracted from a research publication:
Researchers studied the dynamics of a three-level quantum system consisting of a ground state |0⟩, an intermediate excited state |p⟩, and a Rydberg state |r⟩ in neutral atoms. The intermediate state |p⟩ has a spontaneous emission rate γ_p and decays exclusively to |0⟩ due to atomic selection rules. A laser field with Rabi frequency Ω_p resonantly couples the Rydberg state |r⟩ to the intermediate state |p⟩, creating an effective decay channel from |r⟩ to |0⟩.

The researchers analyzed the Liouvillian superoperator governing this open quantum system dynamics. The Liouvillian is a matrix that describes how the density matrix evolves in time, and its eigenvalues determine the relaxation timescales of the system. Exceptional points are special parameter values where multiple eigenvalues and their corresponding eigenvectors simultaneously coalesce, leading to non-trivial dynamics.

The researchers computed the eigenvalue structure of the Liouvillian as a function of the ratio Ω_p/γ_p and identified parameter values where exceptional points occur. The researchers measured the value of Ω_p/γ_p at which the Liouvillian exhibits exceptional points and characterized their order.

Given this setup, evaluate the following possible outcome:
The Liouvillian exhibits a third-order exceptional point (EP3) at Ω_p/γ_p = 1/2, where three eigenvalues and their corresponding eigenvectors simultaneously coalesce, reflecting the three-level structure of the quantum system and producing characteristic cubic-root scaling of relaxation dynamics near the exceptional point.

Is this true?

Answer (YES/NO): YES